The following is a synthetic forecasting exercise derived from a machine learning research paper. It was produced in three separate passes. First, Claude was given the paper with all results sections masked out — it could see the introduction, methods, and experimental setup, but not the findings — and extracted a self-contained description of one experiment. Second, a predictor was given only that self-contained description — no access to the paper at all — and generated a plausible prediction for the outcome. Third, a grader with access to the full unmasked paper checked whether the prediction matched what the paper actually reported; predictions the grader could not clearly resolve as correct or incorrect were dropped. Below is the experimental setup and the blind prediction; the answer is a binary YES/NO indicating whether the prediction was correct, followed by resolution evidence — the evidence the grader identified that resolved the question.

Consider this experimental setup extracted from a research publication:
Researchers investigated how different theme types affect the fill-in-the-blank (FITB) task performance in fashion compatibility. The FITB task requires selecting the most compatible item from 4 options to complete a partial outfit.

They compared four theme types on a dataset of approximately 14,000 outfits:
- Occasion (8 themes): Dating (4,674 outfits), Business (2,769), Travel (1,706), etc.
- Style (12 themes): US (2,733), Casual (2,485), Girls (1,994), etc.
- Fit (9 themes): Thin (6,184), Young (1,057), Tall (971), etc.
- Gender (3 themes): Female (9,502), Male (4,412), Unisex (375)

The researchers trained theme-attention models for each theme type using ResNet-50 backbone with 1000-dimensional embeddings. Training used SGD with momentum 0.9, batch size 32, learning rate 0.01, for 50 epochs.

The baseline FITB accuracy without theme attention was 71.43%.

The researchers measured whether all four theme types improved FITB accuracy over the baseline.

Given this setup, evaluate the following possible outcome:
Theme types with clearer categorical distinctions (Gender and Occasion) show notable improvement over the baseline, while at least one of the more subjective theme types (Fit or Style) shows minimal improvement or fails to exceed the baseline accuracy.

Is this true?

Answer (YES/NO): NO